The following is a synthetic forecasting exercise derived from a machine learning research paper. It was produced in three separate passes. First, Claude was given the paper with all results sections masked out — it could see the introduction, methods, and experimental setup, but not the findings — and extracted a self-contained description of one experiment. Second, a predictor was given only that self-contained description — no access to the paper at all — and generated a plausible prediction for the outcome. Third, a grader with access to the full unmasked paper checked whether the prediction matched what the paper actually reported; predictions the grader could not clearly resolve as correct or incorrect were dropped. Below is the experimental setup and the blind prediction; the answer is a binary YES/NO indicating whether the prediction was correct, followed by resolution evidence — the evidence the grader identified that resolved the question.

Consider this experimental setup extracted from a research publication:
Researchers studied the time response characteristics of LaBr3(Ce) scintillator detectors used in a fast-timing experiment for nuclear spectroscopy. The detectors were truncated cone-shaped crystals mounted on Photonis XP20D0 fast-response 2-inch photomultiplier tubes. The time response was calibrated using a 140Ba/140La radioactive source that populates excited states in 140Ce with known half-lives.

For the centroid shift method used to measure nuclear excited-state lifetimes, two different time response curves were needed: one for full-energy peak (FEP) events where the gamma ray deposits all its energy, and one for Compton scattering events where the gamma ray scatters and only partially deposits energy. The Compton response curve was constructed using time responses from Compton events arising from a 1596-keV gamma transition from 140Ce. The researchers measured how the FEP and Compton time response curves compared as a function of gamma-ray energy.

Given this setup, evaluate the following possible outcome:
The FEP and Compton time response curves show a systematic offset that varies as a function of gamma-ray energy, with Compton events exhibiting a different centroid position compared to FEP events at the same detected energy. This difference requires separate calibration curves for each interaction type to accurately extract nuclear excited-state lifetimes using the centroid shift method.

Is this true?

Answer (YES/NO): YES